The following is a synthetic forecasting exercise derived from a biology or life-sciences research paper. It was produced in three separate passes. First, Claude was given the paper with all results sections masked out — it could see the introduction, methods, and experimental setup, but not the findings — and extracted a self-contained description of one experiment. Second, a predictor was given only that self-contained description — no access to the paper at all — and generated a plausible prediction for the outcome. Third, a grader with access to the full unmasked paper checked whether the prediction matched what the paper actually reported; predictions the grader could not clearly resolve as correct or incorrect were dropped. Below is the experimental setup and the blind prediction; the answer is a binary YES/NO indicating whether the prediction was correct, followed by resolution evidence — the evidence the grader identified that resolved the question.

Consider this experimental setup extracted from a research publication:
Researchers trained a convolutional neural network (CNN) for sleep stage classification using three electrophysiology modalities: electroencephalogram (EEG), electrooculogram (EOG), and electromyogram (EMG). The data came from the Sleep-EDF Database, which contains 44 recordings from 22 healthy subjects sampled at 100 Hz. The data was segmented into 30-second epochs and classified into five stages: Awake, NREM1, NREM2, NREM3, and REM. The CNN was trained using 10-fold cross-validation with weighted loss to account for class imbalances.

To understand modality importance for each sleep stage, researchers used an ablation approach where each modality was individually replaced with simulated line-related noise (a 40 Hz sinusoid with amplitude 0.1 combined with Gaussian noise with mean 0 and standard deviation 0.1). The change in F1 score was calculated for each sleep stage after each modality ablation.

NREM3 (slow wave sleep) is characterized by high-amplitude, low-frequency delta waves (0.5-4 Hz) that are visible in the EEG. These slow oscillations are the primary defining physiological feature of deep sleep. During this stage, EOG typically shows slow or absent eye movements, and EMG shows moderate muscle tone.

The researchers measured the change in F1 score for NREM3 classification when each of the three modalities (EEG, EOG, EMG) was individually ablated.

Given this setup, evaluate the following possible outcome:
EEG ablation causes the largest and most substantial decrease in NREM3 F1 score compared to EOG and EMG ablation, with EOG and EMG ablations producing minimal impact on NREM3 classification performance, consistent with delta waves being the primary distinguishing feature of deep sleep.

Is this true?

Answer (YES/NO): YES